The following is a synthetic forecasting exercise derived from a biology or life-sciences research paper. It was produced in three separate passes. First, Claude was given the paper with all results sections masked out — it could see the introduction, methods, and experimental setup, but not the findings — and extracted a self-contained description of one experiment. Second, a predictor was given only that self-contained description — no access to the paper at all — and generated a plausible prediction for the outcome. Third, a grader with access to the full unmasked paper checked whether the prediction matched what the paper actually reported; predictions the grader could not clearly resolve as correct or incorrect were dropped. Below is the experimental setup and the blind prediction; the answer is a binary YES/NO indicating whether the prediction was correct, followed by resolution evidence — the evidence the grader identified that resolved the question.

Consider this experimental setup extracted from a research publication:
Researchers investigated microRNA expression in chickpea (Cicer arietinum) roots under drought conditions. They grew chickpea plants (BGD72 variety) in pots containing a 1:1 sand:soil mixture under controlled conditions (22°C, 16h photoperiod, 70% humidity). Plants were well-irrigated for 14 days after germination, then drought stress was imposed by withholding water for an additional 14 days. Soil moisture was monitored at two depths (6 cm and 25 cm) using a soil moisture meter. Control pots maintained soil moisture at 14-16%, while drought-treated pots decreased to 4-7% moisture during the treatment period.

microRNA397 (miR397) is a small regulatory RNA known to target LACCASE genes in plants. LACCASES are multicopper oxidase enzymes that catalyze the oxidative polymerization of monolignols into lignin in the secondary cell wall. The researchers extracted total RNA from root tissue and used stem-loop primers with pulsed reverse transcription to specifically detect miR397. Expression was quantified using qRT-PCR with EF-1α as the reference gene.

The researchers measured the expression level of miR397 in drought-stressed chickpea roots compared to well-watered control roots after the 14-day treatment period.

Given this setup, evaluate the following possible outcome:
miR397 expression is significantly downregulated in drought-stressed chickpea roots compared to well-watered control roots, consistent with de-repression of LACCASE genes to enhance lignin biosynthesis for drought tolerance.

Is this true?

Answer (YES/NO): YES